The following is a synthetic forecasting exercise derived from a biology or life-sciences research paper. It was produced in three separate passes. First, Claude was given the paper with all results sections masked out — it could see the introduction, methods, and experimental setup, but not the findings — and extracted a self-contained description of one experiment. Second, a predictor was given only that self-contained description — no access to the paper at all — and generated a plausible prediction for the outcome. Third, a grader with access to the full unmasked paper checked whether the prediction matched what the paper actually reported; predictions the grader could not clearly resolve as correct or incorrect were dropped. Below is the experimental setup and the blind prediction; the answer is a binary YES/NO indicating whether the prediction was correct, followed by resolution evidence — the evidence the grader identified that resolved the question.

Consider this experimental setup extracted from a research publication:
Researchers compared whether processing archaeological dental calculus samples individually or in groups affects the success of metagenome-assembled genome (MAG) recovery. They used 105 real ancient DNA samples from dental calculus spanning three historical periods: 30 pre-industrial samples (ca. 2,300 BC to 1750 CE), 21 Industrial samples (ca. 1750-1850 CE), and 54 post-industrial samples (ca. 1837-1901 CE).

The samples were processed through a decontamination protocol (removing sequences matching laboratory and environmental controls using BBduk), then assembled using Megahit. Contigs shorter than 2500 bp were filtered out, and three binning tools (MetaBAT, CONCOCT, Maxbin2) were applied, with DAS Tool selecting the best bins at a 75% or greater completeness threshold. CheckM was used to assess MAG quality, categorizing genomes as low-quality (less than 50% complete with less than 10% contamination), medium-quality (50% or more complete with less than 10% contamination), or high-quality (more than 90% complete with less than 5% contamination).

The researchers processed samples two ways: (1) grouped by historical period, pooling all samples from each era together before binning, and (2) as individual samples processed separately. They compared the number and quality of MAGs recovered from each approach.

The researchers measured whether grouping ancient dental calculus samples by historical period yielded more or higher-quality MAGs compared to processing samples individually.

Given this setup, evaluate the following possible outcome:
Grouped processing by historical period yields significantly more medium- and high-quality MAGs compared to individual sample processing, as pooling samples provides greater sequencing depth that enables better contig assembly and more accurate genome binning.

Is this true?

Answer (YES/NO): YES